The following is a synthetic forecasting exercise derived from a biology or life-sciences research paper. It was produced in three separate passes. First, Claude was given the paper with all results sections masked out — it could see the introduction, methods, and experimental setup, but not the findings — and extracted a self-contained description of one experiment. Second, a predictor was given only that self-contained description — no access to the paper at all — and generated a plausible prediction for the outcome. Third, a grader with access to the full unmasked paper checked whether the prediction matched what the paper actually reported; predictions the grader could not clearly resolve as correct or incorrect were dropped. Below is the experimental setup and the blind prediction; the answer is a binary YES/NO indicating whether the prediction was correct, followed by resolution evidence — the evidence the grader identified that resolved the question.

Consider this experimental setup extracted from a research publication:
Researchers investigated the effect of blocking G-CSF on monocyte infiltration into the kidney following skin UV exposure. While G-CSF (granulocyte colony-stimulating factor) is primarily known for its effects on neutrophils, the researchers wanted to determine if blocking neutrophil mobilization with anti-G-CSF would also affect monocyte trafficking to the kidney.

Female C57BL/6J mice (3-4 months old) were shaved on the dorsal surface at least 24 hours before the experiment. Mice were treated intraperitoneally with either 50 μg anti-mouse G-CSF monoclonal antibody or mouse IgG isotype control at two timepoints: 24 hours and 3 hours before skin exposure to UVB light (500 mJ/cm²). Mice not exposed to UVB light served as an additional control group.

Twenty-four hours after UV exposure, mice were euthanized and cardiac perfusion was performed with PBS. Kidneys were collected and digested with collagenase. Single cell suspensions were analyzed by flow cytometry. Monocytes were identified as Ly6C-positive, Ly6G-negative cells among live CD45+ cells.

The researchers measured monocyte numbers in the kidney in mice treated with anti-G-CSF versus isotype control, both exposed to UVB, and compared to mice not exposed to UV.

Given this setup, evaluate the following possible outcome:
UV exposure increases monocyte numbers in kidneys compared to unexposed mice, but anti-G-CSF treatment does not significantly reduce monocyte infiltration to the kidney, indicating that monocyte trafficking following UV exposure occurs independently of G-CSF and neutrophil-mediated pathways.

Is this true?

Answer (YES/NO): YES